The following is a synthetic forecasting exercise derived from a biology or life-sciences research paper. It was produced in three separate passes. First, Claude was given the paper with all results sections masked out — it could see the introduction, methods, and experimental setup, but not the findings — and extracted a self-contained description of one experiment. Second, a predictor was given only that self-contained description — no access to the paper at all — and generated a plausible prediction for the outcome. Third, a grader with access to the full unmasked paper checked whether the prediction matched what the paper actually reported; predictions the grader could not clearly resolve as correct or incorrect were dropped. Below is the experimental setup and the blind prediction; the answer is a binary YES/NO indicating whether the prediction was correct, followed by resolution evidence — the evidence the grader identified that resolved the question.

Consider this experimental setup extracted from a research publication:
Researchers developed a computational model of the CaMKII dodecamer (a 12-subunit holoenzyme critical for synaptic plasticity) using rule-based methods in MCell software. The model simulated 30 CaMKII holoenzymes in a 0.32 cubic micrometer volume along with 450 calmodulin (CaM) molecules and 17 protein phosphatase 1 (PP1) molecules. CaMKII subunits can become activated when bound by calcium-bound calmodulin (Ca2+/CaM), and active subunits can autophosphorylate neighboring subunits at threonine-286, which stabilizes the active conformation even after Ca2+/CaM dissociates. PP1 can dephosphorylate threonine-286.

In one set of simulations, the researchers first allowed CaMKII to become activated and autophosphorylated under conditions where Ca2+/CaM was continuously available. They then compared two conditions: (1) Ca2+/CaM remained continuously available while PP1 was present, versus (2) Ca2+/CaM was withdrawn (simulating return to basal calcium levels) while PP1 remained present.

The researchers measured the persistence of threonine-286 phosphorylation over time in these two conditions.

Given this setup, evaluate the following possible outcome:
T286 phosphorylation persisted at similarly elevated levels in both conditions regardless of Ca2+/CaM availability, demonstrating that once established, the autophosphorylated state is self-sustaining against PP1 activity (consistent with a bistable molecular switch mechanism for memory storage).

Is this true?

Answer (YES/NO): NO